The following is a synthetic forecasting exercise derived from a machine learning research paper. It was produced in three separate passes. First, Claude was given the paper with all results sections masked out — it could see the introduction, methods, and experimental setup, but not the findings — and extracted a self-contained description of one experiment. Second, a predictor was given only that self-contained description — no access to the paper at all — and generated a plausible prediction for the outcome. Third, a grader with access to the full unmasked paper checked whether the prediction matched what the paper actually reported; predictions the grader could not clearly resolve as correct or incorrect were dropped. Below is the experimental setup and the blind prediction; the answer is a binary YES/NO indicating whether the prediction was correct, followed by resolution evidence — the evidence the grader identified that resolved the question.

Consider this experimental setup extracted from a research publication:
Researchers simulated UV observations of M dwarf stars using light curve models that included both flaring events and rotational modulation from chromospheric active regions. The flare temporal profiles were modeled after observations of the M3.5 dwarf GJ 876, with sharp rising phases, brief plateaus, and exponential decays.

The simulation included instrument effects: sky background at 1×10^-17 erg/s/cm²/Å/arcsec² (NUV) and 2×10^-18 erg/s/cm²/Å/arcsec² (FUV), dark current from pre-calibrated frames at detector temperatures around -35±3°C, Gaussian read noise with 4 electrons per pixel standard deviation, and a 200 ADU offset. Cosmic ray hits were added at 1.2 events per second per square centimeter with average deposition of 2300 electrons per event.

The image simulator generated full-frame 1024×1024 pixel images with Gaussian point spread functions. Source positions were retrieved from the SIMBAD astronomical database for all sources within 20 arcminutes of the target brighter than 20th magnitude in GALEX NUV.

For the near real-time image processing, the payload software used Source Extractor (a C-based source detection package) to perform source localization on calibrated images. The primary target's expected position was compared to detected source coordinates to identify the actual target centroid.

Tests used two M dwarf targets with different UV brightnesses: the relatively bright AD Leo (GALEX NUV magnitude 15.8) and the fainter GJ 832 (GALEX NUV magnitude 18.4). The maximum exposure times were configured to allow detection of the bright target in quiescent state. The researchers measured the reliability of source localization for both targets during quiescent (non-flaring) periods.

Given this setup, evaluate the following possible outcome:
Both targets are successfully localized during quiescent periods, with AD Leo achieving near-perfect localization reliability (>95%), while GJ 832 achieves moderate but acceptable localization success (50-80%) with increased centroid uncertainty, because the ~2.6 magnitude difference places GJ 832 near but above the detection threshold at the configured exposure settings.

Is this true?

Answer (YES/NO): NO